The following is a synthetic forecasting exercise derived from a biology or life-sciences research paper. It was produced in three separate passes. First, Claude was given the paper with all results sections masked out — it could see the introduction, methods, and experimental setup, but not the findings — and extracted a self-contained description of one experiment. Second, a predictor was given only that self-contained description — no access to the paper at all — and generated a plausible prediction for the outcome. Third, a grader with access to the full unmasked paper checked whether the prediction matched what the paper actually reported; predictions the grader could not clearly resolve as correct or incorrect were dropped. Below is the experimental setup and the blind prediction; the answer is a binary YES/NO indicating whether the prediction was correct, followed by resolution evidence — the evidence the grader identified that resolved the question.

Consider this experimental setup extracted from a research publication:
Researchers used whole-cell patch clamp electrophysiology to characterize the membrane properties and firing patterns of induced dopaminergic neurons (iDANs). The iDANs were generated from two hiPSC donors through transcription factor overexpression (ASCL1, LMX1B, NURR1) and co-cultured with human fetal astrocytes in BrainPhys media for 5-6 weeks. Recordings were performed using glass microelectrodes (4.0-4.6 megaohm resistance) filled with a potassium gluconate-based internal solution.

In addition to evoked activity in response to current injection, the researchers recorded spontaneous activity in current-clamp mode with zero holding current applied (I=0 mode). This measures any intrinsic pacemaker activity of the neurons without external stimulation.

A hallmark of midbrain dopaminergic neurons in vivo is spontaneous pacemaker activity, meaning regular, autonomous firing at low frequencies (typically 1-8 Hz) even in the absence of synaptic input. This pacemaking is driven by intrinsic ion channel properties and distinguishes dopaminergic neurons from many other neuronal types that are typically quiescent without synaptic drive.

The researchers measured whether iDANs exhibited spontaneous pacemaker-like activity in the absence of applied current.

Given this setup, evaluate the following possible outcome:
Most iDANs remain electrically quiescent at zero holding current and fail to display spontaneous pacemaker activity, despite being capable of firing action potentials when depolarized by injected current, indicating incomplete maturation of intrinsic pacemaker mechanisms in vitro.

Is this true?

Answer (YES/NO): NO